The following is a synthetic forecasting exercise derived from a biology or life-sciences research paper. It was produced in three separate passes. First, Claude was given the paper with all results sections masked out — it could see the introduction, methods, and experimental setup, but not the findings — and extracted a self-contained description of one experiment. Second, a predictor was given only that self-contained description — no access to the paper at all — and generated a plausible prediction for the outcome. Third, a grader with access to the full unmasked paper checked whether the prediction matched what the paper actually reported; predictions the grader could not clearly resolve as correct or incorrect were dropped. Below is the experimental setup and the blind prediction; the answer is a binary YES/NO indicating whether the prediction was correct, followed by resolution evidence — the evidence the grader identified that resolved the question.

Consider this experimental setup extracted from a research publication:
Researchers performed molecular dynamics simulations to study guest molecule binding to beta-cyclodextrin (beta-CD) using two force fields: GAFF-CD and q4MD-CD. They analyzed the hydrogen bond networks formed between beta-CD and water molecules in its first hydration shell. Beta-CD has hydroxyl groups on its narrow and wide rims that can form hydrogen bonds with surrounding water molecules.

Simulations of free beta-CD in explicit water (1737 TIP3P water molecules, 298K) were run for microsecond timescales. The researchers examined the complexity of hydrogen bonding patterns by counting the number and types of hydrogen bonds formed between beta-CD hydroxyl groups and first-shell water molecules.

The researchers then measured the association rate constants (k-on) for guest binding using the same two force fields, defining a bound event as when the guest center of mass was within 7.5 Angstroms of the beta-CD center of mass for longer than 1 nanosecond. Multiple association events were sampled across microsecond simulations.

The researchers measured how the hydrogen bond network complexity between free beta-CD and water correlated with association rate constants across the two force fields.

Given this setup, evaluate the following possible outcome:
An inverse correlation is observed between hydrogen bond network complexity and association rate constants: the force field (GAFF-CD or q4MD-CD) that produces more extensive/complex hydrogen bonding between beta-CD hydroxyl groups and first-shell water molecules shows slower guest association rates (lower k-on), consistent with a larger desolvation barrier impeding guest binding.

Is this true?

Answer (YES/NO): YES